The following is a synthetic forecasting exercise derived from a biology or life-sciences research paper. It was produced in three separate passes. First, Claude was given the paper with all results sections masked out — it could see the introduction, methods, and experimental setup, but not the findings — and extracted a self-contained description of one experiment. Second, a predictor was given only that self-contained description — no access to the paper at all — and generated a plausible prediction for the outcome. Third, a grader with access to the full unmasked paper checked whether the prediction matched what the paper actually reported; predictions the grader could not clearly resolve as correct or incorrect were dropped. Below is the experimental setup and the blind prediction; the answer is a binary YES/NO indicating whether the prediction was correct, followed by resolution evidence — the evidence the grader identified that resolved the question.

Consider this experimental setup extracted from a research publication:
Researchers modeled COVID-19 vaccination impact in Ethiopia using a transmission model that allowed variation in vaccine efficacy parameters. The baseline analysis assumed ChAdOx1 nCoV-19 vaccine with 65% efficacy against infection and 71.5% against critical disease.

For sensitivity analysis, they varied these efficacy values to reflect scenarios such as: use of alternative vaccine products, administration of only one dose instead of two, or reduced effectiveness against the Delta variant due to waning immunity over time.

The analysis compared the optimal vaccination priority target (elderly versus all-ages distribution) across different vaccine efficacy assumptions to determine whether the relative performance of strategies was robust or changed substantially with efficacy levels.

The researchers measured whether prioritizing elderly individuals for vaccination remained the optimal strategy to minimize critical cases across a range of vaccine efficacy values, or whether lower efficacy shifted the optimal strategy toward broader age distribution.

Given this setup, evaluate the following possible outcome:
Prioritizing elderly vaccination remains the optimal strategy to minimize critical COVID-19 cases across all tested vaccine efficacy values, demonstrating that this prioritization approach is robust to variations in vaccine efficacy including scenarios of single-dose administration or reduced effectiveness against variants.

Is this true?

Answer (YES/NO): YES